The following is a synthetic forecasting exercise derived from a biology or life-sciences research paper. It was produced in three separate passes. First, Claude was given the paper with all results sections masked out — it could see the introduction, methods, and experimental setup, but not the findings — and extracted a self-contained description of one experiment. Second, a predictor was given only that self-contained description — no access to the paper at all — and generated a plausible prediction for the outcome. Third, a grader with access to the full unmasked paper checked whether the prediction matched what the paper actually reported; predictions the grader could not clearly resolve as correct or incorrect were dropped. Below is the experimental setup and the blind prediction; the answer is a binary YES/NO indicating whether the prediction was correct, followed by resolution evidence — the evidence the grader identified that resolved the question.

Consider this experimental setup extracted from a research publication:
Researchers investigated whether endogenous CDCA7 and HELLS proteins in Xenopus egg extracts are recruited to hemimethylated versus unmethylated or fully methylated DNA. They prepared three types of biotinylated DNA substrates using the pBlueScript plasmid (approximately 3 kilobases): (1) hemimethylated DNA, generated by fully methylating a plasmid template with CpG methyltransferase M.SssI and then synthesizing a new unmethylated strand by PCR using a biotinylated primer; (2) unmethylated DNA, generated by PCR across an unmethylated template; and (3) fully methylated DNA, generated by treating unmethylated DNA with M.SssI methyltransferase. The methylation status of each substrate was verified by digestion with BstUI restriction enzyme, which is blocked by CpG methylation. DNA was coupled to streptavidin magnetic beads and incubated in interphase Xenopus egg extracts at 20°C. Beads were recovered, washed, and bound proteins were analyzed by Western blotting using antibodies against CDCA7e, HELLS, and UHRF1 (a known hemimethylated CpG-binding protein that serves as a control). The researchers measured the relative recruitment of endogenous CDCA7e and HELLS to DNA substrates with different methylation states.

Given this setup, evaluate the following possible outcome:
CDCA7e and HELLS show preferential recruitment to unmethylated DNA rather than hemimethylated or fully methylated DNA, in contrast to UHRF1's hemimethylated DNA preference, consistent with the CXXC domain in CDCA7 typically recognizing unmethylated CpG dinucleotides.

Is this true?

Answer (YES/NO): NO